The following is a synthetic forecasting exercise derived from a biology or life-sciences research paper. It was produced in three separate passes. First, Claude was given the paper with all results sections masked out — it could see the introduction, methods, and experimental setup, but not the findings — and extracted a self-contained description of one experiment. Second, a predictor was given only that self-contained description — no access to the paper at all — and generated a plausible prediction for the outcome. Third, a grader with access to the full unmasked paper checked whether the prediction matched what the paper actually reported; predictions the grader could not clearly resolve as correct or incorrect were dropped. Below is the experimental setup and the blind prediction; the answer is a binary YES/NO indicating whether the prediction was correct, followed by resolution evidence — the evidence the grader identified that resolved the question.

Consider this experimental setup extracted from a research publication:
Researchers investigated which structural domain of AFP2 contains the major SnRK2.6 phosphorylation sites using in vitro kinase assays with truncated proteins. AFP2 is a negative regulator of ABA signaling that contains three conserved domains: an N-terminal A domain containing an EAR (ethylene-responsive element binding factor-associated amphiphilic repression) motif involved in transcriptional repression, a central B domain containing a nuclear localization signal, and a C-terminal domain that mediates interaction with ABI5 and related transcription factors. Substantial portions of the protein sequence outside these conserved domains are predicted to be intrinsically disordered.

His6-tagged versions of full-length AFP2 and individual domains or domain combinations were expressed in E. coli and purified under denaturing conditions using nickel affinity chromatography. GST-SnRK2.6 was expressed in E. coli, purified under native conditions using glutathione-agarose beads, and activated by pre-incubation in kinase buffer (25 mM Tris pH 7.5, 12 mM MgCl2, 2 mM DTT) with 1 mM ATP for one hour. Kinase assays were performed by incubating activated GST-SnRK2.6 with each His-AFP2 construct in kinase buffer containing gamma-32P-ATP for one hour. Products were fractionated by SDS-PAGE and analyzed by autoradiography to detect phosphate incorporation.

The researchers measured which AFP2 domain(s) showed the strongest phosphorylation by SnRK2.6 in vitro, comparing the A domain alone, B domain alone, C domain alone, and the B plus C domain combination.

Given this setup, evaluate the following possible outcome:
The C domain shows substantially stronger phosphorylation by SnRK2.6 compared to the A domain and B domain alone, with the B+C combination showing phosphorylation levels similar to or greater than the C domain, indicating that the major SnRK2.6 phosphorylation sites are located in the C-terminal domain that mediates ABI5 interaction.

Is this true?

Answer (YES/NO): NO